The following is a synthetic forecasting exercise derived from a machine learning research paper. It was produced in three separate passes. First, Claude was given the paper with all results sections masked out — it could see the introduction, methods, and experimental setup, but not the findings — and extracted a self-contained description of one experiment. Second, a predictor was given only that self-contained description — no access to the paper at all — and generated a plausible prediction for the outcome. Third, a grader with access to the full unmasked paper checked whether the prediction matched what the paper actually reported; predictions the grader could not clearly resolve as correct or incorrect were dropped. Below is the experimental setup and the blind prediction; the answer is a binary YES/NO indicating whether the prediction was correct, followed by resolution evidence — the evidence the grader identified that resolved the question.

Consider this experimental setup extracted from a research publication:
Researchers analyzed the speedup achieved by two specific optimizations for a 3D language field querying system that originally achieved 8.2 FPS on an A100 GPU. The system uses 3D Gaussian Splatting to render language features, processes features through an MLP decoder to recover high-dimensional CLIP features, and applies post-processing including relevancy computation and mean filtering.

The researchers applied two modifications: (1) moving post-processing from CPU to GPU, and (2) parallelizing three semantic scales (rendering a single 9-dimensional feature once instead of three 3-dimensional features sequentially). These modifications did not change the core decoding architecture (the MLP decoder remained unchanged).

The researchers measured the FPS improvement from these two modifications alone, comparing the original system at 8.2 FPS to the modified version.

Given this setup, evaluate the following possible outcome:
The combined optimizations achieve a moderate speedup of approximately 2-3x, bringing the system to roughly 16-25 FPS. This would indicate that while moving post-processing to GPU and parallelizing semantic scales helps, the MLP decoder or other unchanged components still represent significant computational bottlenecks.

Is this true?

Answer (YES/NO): NO